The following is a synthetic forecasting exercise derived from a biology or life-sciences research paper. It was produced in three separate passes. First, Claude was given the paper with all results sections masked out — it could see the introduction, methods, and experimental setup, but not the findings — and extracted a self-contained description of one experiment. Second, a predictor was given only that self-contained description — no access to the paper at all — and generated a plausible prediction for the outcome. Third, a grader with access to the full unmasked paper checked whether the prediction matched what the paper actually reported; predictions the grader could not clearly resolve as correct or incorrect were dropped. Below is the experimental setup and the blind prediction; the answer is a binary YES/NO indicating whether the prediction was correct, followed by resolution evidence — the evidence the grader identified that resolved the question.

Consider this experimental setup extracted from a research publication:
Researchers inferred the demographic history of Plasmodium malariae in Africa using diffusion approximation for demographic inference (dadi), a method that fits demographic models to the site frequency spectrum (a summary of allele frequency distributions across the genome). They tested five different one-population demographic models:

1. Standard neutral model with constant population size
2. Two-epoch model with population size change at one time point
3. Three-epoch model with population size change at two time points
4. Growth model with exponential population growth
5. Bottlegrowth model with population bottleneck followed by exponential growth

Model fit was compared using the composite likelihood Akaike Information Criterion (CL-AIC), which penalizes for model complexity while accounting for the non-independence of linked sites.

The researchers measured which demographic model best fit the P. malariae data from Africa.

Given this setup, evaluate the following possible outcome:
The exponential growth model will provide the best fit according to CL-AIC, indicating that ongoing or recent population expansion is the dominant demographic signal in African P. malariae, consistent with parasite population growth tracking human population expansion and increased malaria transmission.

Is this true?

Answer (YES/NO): NO